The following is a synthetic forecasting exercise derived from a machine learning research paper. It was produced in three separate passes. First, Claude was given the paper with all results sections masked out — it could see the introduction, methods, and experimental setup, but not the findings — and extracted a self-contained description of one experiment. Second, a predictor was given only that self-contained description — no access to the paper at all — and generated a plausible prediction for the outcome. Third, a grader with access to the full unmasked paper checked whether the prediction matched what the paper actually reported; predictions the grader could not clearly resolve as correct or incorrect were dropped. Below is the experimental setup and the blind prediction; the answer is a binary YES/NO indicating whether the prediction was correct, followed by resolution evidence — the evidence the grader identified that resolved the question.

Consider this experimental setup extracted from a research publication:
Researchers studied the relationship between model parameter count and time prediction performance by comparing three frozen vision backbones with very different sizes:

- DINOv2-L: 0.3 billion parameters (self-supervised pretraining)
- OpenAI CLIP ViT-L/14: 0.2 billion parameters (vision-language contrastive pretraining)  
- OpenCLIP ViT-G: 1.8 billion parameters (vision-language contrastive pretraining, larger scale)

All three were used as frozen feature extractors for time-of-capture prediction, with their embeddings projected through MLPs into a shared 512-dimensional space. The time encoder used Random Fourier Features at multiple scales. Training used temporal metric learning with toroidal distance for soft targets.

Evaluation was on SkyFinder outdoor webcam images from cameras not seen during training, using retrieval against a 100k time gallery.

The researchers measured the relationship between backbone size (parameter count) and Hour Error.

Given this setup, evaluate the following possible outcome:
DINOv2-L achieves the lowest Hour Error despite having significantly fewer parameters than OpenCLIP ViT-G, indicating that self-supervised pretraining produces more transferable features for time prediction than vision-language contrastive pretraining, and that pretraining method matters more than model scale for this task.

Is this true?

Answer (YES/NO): NO